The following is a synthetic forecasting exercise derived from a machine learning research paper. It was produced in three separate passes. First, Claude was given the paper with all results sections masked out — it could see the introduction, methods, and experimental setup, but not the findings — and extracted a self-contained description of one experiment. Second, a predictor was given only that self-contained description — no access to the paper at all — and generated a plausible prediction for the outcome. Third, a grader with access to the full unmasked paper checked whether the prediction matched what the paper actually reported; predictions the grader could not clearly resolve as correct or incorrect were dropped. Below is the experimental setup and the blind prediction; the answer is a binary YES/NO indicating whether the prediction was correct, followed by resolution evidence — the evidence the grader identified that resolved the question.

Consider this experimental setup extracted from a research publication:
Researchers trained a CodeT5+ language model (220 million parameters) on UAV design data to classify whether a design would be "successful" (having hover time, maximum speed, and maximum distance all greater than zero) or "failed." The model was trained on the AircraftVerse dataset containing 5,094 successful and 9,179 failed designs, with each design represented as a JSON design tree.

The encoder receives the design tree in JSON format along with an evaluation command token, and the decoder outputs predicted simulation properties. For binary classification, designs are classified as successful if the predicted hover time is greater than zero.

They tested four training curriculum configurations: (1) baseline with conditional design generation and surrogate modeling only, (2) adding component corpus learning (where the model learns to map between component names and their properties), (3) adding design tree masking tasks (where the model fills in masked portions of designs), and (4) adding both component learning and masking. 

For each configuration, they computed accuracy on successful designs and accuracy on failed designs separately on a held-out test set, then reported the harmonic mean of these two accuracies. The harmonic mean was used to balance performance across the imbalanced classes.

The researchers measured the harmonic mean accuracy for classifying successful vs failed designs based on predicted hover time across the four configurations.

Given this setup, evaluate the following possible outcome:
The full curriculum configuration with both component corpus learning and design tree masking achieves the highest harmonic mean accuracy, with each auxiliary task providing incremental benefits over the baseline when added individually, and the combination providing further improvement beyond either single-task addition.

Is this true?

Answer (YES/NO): YES